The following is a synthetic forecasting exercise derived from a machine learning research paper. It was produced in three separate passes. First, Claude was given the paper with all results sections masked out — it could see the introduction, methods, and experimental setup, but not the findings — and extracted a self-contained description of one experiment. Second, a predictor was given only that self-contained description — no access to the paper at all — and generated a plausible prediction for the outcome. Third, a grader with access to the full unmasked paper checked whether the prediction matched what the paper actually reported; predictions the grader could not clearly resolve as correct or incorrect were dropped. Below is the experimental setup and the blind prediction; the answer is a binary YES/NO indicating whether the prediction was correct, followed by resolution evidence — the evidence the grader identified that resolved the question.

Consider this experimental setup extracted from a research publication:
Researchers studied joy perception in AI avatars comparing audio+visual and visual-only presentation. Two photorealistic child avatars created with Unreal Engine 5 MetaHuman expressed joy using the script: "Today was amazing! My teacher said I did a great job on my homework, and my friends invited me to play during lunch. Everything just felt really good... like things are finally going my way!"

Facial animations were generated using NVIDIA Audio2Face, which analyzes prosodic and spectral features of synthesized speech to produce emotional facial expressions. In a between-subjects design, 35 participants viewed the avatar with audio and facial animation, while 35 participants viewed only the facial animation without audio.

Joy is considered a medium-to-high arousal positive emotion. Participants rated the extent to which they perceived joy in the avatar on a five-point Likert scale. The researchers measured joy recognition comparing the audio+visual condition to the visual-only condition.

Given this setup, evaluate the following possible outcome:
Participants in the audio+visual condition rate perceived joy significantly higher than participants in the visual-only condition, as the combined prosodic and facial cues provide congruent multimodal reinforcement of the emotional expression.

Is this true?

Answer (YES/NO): NO